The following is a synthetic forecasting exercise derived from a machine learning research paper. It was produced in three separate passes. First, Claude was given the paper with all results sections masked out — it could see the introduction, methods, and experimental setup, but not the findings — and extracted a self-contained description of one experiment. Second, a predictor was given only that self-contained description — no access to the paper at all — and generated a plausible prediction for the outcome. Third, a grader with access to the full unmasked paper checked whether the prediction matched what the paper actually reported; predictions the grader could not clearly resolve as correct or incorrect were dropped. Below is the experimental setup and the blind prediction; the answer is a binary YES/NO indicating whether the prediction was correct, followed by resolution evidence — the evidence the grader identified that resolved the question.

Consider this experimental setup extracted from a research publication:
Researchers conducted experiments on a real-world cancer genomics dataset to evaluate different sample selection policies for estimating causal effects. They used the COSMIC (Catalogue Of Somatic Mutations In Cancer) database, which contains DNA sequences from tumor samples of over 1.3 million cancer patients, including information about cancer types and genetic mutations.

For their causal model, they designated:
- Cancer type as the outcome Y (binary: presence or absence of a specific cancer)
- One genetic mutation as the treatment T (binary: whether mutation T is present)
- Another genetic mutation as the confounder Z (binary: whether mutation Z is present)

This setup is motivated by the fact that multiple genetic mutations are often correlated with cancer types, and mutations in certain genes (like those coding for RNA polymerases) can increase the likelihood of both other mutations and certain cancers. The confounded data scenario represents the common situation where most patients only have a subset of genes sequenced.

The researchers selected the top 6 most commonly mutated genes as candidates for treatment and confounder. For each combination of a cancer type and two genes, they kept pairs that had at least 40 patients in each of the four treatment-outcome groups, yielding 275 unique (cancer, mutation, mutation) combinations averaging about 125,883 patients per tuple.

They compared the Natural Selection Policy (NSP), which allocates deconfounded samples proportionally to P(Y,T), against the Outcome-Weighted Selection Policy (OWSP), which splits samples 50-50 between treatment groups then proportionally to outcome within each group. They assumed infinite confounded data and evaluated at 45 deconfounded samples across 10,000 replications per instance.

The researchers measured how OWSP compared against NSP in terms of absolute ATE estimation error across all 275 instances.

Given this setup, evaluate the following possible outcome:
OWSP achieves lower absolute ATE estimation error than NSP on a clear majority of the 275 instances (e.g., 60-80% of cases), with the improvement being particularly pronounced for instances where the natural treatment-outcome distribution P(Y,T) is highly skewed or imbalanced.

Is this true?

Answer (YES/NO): NO